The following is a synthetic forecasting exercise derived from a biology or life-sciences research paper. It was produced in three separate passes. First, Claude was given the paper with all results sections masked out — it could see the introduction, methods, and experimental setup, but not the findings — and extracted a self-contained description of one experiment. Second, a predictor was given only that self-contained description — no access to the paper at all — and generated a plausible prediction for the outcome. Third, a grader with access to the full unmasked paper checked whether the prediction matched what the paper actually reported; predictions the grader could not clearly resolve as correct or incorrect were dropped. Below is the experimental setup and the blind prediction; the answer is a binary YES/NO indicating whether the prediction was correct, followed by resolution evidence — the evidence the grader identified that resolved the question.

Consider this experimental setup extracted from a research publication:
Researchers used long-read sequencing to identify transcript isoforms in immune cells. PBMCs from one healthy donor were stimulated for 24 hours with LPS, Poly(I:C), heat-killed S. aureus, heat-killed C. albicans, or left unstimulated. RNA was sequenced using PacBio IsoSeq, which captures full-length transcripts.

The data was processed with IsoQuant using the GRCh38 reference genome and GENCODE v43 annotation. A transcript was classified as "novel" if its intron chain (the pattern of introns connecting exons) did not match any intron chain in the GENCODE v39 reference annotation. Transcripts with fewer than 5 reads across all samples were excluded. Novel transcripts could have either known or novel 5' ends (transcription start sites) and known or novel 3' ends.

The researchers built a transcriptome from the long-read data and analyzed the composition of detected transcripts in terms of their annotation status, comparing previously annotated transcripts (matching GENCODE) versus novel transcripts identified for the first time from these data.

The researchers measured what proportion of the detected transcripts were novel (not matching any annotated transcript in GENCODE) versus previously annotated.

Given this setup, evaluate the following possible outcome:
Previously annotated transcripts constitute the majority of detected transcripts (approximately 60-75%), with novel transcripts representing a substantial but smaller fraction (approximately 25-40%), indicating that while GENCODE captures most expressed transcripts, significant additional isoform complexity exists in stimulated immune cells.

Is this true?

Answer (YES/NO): NO